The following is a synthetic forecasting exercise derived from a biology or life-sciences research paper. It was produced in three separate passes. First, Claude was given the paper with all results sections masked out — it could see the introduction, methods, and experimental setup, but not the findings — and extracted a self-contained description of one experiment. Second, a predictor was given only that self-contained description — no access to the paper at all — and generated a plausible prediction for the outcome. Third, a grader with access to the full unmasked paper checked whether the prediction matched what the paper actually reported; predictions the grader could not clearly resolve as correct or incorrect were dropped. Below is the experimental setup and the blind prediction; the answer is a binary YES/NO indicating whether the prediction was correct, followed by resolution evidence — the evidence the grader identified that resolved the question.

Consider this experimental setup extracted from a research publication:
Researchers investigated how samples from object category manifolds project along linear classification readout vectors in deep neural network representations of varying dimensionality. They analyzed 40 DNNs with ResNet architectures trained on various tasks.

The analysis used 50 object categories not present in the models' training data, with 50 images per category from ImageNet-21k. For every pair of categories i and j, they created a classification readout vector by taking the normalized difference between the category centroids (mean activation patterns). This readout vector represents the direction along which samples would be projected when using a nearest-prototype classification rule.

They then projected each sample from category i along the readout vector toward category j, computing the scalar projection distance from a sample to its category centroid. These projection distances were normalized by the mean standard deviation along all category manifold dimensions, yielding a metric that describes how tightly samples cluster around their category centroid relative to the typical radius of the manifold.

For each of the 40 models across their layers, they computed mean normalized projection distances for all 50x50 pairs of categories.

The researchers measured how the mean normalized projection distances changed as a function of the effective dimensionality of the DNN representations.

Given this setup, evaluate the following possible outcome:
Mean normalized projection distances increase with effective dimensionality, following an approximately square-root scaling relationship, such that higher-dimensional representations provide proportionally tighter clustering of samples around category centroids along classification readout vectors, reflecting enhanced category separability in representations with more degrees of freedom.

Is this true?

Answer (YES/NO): NO